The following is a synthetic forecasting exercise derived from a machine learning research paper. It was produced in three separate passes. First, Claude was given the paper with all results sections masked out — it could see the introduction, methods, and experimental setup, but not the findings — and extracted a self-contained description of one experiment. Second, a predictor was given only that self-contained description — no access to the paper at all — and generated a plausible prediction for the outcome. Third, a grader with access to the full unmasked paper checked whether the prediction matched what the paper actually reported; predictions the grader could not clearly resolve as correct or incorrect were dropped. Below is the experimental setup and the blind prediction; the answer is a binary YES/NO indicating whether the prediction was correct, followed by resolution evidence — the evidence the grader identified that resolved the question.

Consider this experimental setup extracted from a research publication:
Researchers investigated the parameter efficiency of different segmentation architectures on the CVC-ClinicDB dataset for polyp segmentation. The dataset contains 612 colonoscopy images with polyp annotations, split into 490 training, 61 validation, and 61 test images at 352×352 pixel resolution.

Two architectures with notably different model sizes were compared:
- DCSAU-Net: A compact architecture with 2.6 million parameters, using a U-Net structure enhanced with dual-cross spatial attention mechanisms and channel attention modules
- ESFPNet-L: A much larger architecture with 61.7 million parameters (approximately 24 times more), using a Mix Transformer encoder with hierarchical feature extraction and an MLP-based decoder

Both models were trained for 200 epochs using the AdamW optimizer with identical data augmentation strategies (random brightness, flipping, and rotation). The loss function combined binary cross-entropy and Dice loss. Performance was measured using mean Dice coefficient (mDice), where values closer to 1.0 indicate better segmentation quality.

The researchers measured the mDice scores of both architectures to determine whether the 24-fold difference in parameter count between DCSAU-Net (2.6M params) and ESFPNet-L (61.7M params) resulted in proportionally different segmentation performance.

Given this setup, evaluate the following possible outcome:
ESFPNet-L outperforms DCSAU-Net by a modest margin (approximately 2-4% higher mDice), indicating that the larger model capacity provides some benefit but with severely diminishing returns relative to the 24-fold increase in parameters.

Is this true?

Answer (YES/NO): YES